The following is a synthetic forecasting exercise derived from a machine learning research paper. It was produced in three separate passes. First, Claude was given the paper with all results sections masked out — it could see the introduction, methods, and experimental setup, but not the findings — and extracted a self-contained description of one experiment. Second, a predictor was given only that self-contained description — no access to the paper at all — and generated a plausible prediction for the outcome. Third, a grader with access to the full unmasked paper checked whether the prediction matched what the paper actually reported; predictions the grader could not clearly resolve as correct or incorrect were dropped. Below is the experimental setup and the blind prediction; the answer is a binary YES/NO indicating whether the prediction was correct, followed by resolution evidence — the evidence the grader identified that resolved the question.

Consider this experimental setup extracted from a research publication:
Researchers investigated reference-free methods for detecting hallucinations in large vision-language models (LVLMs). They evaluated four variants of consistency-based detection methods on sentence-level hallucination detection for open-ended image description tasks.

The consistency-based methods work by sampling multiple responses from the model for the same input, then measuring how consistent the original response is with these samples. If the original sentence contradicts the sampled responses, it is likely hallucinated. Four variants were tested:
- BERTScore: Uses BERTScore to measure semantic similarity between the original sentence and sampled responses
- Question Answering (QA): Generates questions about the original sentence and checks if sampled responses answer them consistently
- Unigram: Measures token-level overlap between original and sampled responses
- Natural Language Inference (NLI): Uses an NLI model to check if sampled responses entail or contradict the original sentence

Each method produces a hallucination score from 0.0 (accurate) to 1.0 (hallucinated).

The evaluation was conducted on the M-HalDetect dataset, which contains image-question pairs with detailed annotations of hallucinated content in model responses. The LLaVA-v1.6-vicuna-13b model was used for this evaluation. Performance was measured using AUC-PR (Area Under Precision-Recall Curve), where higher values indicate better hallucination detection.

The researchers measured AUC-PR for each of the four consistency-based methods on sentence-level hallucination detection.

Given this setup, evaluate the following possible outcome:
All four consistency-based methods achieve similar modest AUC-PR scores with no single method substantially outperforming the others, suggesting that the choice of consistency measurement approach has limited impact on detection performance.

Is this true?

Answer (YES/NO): NO